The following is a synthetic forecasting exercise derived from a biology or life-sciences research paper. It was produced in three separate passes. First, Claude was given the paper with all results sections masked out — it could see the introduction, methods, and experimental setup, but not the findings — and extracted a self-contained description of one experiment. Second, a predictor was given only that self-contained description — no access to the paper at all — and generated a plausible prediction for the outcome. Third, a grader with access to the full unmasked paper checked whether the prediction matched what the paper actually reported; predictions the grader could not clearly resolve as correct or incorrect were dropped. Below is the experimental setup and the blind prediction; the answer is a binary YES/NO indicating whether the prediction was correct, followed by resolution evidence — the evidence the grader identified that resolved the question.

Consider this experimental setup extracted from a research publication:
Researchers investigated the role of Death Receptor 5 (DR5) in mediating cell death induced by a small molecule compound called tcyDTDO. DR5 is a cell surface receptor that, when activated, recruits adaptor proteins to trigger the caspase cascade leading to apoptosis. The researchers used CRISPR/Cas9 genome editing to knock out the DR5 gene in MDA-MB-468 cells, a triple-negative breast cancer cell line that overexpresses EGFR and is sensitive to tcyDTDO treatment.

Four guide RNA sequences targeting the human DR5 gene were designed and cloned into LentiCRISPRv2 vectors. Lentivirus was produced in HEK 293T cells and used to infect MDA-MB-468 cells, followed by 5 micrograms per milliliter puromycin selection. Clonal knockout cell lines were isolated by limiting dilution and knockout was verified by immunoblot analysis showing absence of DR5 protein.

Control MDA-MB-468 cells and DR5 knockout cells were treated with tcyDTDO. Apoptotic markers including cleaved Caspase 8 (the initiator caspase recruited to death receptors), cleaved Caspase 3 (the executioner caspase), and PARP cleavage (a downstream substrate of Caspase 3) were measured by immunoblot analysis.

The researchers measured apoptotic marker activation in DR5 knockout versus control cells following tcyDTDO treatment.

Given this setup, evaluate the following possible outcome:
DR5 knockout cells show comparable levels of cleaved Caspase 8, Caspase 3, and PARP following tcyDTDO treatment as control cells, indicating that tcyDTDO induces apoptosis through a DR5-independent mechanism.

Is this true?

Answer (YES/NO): NO